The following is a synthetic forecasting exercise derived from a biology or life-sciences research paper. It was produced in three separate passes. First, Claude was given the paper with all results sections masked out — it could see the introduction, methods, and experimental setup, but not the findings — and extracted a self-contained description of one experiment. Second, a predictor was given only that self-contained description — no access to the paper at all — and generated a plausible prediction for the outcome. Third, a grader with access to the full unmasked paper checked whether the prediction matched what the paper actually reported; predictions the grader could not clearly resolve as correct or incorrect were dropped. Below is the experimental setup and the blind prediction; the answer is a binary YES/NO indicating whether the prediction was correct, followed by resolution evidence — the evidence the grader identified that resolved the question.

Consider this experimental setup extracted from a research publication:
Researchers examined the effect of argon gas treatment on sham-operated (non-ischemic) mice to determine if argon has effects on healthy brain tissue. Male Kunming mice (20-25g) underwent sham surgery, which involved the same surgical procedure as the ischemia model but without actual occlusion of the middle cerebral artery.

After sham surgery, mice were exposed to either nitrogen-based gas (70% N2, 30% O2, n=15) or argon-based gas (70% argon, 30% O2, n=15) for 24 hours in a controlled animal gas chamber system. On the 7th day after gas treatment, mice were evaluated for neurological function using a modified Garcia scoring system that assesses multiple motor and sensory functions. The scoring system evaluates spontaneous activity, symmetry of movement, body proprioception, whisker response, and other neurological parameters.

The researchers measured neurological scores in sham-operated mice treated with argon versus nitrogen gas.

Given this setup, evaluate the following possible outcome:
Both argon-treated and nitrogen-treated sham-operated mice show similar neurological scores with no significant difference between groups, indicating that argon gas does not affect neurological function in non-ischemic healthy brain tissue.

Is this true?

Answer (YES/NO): YES